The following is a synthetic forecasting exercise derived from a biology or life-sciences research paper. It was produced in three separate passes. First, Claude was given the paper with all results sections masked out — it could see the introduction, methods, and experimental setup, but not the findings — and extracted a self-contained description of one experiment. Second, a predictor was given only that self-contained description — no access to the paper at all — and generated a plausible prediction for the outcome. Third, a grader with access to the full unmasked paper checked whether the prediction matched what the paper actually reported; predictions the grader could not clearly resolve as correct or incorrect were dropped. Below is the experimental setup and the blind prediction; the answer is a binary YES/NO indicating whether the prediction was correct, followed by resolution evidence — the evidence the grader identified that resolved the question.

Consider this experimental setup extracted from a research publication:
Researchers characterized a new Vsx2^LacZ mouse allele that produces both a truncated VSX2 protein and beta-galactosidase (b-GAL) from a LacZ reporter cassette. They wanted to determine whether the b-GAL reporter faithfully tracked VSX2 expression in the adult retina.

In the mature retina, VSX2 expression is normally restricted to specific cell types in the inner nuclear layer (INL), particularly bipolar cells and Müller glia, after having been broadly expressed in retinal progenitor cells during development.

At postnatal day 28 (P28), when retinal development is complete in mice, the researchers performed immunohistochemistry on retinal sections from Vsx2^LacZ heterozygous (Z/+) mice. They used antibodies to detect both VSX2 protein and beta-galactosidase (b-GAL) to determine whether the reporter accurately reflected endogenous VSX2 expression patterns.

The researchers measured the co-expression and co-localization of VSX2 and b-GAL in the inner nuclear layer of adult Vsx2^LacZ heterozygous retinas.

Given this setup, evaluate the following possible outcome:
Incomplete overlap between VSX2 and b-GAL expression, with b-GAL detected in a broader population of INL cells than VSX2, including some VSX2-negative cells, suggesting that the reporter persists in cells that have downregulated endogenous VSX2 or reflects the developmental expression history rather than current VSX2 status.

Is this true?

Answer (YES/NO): NO